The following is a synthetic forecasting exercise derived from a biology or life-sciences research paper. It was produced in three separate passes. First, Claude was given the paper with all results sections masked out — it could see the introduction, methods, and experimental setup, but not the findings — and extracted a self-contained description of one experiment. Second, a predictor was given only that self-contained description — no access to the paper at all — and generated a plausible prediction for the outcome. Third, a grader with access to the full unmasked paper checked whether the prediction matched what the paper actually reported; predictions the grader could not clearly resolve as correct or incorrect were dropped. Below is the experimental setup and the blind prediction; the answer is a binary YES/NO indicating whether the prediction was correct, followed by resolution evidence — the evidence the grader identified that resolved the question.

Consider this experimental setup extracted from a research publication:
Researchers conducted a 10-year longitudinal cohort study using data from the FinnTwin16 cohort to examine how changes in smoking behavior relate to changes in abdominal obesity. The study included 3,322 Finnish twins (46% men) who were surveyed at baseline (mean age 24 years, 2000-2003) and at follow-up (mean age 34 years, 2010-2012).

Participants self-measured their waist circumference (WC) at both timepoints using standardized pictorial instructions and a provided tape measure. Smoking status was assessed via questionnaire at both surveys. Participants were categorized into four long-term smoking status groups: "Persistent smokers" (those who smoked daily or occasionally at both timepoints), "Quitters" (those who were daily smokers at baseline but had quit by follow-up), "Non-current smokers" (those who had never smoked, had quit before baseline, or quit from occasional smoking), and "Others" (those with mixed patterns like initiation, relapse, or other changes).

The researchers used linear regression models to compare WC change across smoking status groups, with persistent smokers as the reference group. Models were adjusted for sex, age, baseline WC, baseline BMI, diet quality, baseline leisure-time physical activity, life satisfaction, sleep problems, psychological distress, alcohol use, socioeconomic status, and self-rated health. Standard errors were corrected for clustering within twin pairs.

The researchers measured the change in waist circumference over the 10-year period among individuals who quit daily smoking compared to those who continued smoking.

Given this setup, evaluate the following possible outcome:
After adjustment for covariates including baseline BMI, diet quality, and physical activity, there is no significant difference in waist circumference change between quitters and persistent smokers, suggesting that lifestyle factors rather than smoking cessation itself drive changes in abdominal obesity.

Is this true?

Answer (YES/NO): NO